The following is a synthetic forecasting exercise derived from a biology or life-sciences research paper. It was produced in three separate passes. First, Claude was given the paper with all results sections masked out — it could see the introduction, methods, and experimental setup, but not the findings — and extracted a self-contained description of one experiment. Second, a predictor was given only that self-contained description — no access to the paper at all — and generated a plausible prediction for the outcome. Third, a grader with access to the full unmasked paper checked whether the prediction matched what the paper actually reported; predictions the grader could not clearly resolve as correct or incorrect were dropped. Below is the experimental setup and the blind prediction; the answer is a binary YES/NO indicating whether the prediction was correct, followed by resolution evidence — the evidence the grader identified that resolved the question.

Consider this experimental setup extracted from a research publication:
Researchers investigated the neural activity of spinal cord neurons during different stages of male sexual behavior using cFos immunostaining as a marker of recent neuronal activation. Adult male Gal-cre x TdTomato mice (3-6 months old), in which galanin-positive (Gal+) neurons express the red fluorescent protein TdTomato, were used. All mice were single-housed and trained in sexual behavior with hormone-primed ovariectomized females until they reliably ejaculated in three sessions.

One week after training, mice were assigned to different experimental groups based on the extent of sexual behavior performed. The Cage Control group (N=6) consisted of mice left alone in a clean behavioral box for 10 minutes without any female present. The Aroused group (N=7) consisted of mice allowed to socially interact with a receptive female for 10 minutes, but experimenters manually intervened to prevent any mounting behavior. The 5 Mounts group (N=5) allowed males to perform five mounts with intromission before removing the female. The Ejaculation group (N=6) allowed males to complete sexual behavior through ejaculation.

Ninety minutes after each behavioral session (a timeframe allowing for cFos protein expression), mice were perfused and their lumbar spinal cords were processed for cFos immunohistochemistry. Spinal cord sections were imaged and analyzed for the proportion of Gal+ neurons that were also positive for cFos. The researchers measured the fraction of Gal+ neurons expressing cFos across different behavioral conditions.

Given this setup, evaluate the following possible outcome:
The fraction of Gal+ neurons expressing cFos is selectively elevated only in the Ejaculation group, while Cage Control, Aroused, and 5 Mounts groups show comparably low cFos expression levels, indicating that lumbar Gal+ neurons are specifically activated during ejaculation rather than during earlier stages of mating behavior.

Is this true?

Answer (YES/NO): NO